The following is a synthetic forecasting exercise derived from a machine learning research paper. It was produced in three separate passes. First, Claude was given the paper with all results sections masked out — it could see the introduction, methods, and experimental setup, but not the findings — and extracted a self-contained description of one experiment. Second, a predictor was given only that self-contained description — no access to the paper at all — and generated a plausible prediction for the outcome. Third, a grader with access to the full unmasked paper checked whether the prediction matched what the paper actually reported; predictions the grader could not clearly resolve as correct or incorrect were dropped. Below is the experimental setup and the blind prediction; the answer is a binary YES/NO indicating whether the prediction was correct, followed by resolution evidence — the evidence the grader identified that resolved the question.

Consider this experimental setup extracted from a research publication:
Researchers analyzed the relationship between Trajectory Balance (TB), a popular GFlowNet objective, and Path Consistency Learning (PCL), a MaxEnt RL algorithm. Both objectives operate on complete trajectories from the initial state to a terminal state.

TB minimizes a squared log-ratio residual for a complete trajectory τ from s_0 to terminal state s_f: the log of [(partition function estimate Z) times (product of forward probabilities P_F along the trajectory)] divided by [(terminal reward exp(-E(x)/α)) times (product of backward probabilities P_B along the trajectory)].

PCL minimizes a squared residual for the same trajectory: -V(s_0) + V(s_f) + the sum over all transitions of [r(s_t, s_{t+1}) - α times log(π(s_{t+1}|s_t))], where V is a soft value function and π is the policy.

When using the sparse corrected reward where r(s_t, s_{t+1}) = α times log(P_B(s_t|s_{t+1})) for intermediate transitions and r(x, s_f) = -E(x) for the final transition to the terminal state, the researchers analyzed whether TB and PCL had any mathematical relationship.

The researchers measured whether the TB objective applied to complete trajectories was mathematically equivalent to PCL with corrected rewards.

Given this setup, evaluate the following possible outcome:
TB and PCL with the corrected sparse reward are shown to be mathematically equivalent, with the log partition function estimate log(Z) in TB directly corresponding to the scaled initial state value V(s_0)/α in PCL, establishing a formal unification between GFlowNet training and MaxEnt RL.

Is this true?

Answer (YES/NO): YES